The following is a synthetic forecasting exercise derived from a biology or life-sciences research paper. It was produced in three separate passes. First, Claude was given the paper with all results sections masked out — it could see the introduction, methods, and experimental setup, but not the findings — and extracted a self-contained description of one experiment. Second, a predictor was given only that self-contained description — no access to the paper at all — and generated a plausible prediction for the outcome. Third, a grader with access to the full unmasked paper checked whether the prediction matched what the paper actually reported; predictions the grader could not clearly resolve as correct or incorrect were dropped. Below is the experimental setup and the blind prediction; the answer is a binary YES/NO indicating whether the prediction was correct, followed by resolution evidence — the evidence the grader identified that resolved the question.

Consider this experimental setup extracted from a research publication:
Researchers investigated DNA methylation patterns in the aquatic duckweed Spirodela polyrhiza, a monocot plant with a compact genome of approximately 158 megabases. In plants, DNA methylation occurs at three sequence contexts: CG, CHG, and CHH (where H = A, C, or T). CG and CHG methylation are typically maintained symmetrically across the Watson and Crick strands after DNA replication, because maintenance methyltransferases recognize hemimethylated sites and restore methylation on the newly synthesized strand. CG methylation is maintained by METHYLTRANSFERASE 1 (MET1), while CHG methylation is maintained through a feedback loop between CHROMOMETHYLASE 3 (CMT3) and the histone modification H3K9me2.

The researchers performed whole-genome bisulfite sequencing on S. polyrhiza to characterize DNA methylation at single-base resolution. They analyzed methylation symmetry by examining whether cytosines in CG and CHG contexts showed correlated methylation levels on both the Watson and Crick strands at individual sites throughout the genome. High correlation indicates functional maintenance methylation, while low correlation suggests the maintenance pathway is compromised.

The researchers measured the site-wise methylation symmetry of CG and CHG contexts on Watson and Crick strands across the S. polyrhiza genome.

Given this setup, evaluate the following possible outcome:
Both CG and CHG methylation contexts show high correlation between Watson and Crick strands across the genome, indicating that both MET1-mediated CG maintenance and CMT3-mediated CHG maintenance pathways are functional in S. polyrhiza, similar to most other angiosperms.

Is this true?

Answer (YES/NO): NO